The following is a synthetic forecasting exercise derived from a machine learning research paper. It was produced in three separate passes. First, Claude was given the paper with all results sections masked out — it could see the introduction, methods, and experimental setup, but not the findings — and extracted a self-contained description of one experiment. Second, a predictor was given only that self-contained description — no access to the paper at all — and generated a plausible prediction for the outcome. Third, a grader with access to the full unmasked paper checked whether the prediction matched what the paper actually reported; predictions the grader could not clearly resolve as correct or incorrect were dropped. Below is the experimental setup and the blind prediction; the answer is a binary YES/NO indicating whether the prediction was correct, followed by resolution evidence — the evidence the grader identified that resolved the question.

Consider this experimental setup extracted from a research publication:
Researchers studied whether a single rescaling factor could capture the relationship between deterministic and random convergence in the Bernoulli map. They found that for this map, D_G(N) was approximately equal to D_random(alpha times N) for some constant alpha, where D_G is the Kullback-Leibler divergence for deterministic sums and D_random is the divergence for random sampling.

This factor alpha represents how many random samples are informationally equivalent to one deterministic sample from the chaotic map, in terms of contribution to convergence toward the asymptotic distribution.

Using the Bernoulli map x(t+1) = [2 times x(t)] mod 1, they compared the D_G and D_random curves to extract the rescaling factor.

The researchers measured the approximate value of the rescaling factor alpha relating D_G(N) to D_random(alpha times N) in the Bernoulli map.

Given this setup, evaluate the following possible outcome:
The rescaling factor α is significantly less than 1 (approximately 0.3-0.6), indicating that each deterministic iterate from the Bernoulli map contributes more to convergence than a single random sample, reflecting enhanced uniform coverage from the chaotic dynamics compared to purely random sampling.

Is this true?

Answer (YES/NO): NO